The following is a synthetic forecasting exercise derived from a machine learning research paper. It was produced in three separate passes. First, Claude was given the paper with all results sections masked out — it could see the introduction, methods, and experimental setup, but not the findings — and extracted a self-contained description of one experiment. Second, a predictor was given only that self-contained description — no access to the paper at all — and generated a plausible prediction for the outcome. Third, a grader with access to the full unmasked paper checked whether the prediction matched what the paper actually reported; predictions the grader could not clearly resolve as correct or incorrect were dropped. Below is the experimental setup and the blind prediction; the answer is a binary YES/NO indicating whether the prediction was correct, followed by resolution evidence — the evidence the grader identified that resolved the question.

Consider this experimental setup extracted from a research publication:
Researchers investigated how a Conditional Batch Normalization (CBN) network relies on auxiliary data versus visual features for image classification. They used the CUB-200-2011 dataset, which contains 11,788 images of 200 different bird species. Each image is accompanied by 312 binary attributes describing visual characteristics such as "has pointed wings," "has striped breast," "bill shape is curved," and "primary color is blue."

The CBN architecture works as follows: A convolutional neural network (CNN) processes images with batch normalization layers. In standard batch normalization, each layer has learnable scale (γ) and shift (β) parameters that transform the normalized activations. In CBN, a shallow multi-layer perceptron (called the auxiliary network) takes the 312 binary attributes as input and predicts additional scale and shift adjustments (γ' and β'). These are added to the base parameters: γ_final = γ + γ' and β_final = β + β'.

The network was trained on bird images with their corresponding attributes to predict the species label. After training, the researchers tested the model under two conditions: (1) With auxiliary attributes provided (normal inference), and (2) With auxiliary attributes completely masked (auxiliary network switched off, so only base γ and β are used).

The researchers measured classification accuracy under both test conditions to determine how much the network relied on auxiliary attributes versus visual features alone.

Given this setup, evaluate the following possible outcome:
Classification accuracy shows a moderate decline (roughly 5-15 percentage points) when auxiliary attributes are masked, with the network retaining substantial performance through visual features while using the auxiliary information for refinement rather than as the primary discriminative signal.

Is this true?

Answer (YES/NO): NO